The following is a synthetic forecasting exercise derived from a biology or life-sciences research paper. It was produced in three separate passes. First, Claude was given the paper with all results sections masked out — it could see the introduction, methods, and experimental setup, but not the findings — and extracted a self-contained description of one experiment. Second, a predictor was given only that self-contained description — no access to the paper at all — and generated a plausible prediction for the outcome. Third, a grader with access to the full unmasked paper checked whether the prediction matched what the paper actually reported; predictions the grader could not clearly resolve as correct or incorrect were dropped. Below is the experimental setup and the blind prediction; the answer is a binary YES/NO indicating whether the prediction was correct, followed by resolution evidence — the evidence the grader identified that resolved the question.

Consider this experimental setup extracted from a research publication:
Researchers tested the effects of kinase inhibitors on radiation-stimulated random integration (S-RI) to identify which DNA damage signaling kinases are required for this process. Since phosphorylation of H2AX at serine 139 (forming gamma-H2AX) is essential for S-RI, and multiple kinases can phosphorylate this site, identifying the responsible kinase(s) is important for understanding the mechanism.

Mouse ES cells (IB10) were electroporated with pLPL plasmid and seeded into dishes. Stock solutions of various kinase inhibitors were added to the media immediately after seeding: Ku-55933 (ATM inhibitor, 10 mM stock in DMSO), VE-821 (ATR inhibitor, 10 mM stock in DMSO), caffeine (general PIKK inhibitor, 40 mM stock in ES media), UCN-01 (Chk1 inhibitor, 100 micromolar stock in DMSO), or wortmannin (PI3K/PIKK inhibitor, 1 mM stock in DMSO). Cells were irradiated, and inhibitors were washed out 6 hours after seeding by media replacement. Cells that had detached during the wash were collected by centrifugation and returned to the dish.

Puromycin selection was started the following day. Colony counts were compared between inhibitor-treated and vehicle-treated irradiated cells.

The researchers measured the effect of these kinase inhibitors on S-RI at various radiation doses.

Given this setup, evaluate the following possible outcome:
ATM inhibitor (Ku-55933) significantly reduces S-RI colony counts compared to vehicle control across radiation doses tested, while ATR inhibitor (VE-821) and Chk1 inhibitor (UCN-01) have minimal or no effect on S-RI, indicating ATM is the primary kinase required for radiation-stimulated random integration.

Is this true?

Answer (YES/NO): NO